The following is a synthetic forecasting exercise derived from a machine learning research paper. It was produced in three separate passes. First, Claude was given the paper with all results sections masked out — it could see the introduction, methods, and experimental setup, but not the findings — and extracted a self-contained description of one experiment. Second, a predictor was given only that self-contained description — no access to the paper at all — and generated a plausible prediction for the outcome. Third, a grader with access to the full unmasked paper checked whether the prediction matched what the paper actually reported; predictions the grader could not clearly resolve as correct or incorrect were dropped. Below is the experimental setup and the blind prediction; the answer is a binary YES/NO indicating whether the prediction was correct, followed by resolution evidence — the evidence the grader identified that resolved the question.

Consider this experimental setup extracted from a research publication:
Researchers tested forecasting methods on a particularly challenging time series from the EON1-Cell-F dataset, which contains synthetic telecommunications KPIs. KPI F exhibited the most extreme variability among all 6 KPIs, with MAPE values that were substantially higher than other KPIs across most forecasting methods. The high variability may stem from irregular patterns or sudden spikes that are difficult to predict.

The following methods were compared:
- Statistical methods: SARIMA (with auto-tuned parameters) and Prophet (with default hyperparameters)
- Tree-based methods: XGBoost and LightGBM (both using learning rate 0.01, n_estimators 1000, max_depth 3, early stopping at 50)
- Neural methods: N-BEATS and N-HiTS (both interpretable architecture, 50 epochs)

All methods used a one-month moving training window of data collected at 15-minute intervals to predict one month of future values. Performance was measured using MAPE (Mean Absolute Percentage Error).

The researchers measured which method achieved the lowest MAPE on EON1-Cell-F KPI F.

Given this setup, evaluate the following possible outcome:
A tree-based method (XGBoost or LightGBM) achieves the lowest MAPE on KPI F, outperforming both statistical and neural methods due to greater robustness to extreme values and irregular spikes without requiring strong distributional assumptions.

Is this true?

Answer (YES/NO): YES